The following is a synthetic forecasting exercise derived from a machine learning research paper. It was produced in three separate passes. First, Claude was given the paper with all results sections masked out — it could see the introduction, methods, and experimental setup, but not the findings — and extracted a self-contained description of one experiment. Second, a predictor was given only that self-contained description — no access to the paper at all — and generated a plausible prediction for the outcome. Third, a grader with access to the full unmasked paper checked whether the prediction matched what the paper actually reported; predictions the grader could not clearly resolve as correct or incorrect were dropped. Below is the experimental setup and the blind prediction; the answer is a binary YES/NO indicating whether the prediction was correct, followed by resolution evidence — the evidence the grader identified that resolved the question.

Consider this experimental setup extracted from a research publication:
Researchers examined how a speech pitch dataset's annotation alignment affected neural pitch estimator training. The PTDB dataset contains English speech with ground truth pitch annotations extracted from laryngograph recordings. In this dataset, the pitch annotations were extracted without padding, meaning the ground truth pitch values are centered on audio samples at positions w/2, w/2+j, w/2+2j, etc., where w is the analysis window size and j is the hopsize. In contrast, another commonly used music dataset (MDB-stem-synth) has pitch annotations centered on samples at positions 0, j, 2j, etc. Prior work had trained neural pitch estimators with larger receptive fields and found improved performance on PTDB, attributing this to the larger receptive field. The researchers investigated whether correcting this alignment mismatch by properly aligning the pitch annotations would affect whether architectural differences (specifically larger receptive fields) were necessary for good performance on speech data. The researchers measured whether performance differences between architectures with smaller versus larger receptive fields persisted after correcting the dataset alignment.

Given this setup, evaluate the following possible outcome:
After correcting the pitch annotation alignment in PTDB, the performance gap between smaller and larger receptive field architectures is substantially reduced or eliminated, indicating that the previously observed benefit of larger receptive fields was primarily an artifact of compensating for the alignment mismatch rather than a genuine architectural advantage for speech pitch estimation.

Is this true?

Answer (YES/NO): YES